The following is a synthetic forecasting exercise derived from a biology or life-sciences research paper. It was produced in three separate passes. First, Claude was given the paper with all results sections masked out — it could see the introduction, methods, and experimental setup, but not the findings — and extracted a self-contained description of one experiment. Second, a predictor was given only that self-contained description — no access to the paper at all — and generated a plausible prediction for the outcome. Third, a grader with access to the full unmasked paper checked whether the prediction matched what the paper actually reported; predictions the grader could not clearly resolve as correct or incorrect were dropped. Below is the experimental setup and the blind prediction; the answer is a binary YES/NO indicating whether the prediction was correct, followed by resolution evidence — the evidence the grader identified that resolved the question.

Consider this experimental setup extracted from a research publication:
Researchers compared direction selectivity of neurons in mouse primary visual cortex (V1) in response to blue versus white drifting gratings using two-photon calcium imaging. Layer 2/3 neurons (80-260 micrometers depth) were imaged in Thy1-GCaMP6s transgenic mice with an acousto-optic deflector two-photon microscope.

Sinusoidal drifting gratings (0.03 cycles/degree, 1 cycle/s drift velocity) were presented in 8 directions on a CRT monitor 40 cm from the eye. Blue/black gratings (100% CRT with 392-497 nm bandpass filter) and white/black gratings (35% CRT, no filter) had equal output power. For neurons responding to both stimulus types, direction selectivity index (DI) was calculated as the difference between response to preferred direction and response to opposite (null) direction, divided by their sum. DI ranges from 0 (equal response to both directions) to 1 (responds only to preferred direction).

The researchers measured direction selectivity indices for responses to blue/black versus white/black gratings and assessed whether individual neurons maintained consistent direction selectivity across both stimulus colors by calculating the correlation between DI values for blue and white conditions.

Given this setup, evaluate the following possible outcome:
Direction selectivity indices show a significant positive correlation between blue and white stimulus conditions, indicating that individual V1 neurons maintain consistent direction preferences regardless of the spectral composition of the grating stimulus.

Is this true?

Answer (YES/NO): YES